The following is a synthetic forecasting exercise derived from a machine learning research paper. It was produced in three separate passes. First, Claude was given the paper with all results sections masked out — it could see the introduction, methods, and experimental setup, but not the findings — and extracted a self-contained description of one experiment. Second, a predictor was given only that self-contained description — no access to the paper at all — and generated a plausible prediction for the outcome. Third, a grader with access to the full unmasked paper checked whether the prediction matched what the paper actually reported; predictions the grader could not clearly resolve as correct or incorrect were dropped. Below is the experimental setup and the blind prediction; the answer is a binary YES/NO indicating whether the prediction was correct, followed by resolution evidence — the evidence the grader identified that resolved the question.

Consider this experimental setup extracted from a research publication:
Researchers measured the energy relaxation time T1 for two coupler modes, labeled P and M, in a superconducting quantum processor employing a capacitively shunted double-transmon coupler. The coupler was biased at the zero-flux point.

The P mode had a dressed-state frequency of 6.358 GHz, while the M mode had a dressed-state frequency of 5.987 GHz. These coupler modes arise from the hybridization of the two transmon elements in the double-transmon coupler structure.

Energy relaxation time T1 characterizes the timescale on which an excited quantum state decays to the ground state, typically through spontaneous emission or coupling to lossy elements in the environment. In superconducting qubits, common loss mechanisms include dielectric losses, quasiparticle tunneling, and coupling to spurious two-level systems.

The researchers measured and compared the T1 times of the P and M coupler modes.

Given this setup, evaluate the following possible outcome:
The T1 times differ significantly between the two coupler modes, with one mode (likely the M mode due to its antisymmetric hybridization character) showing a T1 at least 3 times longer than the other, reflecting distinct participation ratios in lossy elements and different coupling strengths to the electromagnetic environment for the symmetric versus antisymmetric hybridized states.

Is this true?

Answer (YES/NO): NO